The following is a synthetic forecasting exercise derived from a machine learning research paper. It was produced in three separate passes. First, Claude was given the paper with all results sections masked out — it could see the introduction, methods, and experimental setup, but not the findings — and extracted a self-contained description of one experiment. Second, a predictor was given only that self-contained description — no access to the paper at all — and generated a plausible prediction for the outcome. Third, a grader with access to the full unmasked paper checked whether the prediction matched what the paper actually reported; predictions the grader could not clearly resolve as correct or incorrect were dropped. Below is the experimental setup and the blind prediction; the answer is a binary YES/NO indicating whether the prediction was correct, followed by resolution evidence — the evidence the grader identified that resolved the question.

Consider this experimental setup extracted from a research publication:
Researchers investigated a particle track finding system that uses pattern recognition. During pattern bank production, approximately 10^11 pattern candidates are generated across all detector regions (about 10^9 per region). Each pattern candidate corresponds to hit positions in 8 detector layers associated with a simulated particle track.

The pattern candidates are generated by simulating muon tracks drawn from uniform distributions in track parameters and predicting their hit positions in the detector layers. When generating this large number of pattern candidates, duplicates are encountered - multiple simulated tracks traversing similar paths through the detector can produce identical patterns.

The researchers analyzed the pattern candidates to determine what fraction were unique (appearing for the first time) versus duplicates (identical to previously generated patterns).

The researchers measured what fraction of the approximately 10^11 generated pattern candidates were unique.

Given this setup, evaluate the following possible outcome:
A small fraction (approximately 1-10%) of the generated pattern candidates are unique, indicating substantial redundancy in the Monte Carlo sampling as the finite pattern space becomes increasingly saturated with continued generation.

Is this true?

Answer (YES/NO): NO